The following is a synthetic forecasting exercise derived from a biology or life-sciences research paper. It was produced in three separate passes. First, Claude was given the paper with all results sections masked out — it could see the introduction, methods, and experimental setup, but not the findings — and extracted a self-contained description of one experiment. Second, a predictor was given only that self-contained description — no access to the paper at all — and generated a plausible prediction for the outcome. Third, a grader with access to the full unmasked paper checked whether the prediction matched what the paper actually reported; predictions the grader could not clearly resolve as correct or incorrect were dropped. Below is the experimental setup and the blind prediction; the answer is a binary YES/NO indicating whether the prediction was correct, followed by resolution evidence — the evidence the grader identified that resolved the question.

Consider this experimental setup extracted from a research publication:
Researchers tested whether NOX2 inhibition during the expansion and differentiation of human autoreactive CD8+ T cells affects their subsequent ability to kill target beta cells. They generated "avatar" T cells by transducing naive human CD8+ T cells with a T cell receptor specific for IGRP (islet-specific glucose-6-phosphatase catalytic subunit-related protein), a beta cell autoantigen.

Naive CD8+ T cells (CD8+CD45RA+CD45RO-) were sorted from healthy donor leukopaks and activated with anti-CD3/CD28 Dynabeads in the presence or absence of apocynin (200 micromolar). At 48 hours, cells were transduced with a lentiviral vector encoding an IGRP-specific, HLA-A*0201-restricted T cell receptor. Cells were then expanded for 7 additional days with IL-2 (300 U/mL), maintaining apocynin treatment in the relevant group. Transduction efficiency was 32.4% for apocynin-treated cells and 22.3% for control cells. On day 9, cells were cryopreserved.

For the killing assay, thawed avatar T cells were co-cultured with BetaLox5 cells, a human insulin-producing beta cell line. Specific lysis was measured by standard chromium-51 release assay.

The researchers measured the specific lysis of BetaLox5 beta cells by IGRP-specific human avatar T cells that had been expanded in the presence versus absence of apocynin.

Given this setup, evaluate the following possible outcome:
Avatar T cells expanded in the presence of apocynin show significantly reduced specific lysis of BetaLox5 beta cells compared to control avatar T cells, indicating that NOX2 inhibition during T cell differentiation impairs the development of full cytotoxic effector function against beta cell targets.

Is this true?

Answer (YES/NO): YES